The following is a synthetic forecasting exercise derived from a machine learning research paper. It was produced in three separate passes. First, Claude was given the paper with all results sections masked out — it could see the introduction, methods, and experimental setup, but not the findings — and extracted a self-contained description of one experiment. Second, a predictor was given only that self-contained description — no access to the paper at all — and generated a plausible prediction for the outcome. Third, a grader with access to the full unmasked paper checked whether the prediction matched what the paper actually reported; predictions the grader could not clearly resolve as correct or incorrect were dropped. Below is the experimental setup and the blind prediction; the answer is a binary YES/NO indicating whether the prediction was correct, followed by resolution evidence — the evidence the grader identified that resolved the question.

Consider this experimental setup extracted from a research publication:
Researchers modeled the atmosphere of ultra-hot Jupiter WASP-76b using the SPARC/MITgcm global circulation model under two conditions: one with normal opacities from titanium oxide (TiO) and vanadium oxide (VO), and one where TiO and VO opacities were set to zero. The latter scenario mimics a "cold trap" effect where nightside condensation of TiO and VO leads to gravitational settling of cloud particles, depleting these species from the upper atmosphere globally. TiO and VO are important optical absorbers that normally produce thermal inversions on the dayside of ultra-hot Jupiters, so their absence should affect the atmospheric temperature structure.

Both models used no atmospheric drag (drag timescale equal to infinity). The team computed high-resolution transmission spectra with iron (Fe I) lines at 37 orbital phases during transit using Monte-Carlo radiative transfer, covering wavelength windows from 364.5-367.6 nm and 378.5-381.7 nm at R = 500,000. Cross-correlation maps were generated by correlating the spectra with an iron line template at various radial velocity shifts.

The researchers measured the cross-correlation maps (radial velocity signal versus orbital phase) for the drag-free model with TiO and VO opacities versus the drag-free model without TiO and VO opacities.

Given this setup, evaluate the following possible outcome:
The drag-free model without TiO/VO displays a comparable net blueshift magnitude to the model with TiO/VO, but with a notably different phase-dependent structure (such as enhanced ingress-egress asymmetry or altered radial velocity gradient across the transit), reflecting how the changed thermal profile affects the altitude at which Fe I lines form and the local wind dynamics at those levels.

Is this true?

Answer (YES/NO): NO